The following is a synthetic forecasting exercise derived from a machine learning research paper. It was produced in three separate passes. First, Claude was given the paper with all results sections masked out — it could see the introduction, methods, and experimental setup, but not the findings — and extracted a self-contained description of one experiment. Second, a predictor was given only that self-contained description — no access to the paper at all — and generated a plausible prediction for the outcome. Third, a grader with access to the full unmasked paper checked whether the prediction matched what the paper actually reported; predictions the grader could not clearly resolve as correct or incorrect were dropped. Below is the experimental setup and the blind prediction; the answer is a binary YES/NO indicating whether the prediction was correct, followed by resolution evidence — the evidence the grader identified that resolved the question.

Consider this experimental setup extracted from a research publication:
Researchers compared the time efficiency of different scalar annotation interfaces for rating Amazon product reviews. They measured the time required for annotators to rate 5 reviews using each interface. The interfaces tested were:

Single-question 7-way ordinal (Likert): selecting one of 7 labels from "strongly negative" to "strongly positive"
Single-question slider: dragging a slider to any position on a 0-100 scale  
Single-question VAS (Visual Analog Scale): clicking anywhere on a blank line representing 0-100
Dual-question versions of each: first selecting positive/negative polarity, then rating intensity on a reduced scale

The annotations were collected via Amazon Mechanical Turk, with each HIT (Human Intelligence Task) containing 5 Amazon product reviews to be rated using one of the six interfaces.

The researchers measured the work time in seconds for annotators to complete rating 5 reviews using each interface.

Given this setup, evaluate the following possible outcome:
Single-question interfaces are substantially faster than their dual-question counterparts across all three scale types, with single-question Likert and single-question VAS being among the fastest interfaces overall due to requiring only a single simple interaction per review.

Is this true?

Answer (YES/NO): NO